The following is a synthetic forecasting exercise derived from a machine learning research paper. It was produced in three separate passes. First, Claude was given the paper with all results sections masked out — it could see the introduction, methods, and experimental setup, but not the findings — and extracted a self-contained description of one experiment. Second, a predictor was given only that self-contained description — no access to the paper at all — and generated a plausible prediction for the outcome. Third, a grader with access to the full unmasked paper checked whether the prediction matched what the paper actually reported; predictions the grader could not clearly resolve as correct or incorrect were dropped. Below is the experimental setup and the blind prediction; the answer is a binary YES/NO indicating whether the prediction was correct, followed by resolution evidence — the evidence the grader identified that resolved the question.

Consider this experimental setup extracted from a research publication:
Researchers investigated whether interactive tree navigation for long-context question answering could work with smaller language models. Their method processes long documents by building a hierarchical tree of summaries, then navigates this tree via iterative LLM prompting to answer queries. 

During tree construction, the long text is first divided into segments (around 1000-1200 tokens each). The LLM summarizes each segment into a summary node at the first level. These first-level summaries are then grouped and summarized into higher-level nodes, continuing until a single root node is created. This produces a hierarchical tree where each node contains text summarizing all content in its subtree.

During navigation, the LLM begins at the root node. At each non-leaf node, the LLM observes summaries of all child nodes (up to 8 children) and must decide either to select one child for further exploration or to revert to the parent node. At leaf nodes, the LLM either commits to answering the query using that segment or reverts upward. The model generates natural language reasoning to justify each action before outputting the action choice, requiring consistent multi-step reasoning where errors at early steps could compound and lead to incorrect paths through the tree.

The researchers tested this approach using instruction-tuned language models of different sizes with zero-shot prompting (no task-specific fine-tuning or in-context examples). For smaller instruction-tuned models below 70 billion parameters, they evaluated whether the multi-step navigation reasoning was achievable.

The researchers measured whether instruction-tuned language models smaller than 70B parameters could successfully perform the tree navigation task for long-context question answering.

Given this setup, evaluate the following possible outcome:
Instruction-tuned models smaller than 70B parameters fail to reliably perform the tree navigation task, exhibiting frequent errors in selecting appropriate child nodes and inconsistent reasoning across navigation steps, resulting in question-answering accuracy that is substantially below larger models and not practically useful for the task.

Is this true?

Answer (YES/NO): YES